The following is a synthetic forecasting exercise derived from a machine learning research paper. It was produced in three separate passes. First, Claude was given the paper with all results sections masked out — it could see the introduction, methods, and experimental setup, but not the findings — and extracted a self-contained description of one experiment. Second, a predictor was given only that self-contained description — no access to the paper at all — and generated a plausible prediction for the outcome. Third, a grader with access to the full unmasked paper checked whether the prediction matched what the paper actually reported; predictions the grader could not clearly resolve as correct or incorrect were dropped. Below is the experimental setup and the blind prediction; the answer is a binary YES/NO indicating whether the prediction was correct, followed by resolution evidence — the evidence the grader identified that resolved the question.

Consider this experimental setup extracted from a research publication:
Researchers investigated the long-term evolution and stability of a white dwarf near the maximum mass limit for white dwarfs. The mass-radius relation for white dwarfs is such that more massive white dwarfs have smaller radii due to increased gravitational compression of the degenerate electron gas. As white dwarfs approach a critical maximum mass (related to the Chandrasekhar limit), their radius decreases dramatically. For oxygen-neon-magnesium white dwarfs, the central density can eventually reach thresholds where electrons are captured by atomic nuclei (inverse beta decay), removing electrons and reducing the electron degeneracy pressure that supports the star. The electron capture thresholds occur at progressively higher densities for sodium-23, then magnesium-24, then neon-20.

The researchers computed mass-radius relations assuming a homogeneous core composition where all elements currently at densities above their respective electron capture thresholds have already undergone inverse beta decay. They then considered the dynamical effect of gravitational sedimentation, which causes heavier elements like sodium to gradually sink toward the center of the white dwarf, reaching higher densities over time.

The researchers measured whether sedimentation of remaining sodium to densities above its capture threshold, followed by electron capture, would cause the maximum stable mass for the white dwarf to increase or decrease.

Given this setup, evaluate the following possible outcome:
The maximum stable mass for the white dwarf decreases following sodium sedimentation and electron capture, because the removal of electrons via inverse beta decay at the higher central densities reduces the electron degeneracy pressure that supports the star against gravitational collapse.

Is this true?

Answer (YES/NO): YES